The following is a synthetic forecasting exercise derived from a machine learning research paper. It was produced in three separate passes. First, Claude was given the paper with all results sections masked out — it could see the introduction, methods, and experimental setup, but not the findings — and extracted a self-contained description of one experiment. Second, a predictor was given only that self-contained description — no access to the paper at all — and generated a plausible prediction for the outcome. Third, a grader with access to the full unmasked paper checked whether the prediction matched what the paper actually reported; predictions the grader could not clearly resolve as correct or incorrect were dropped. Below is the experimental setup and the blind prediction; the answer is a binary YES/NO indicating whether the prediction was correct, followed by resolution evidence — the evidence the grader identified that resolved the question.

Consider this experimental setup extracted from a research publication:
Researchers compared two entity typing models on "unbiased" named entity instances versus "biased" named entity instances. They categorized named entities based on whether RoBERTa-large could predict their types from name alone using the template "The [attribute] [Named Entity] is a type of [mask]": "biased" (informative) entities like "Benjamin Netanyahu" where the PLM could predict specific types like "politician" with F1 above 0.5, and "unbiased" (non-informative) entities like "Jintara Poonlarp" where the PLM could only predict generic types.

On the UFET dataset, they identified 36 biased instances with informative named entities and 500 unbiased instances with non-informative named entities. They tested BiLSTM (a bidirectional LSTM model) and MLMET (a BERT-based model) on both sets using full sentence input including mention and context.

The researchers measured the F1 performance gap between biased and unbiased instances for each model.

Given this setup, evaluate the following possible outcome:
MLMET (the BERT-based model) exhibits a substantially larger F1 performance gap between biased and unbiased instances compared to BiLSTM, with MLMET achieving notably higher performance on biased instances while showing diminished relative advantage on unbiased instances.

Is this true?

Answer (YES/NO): NO